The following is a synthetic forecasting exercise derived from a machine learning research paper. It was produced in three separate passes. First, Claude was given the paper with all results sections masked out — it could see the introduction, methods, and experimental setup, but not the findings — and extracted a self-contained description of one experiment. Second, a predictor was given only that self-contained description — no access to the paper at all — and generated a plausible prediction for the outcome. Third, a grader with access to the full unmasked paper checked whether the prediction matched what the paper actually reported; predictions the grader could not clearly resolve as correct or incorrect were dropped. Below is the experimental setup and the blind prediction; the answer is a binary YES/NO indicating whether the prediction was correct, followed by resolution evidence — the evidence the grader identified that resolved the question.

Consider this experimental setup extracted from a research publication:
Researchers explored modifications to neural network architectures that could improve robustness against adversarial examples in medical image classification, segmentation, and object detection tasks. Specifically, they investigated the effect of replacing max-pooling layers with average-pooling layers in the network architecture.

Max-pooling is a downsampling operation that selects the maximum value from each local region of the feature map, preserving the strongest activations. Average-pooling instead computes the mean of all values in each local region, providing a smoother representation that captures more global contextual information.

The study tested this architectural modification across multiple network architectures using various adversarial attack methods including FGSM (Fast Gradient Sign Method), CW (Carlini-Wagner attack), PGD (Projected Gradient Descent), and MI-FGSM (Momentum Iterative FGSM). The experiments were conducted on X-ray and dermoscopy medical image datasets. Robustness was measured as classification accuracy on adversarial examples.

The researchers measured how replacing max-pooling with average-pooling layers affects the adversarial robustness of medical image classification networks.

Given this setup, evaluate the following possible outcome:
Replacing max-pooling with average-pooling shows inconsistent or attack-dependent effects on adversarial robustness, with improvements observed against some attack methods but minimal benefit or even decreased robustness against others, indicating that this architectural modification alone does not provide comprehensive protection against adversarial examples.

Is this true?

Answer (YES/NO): NO